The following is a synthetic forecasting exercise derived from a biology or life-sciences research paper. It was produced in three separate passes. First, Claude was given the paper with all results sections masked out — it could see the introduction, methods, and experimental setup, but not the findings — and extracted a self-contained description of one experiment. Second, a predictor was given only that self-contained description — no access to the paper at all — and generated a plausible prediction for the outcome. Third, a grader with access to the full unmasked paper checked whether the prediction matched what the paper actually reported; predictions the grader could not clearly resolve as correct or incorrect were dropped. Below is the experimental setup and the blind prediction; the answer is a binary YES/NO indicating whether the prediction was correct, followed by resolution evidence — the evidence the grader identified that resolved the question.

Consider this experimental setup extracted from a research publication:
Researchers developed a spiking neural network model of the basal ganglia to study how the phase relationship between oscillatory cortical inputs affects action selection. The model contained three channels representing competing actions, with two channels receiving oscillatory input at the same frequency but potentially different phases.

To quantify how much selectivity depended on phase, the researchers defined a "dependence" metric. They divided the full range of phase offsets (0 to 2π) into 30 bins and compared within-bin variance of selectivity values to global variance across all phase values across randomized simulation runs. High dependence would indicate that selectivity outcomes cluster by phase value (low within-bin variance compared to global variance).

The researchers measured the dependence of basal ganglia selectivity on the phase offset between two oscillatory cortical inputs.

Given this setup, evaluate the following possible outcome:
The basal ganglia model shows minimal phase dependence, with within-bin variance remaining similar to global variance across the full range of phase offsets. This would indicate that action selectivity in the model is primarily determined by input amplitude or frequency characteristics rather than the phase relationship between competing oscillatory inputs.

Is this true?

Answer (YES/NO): NO